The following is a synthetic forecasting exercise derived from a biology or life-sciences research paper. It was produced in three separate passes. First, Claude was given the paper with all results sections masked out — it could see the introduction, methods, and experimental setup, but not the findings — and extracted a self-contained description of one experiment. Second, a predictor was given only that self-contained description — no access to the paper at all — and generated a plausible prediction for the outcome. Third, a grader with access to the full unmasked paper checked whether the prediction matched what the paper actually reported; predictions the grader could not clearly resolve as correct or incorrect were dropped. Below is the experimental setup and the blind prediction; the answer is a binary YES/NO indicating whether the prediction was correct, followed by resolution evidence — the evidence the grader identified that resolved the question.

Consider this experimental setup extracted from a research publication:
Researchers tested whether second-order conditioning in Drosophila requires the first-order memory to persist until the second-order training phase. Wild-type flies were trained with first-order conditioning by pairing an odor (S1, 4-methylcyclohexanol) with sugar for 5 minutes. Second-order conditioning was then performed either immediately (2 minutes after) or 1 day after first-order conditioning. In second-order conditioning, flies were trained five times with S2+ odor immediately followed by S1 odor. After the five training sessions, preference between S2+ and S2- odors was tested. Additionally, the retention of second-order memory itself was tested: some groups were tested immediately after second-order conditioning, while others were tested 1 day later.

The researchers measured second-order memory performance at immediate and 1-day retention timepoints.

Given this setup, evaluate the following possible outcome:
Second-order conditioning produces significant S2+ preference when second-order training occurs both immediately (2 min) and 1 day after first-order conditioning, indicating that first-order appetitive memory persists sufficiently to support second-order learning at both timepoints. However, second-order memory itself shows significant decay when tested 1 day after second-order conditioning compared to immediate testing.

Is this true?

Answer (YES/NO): YES